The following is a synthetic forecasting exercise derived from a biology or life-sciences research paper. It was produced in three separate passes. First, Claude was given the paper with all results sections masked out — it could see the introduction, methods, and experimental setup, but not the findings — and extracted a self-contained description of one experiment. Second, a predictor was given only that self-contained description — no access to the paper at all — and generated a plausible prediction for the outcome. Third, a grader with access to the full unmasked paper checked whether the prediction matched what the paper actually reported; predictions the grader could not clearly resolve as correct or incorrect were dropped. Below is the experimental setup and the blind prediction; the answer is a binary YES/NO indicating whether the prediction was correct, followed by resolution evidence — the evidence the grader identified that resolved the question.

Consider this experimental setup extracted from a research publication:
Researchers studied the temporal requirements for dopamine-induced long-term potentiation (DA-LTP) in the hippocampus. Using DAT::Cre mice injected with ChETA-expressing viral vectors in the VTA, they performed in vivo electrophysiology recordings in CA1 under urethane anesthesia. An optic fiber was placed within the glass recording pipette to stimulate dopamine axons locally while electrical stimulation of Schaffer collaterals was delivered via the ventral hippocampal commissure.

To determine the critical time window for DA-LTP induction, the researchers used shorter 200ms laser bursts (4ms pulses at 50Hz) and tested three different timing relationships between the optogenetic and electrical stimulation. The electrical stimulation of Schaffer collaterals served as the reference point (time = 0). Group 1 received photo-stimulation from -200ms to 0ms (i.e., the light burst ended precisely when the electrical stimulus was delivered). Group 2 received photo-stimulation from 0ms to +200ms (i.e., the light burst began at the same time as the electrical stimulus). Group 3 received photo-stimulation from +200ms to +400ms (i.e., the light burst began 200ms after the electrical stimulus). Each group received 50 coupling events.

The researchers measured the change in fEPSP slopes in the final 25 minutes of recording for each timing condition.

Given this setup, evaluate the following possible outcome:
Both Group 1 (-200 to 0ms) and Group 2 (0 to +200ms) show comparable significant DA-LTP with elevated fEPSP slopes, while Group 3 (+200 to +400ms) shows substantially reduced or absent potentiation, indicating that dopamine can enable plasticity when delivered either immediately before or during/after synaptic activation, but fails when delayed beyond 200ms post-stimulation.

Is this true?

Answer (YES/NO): NO